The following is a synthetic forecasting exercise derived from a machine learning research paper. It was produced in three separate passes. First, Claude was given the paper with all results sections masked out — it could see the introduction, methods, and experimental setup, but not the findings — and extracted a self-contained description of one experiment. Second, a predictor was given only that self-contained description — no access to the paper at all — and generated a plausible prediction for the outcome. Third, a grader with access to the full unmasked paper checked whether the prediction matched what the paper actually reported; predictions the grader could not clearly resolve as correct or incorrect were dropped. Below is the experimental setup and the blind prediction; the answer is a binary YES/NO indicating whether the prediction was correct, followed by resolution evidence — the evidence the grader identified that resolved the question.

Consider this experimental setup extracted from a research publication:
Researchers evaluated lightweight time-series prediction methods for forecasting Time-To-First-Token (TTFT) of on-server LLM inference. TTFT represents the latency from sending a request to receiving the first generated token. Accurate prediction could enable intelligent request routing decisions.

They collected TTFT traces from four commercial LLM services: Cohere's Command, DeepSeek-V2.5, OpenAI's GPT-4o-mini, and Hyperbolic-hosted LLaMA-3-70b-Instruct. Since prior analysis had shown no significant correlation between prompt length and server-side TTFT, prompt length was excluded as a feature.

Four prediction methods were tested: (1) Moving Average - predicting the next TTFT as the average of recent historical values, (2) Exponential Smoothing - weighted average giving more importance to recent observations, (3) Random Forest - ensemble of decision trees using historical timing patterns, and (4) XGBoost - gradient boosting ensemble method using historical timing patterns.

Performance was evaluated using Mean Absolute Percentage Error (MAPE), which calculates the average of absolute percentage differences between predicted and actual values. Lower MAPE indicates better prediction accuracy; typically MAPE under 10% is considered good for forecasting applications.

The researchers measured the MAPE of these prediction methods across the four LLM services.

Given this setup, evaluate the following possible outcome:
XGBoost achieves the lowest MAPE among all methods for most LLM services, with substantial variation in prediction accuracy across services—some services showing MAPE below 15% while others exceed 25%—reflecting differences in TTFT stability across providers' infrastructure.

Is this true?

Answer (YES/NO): NO